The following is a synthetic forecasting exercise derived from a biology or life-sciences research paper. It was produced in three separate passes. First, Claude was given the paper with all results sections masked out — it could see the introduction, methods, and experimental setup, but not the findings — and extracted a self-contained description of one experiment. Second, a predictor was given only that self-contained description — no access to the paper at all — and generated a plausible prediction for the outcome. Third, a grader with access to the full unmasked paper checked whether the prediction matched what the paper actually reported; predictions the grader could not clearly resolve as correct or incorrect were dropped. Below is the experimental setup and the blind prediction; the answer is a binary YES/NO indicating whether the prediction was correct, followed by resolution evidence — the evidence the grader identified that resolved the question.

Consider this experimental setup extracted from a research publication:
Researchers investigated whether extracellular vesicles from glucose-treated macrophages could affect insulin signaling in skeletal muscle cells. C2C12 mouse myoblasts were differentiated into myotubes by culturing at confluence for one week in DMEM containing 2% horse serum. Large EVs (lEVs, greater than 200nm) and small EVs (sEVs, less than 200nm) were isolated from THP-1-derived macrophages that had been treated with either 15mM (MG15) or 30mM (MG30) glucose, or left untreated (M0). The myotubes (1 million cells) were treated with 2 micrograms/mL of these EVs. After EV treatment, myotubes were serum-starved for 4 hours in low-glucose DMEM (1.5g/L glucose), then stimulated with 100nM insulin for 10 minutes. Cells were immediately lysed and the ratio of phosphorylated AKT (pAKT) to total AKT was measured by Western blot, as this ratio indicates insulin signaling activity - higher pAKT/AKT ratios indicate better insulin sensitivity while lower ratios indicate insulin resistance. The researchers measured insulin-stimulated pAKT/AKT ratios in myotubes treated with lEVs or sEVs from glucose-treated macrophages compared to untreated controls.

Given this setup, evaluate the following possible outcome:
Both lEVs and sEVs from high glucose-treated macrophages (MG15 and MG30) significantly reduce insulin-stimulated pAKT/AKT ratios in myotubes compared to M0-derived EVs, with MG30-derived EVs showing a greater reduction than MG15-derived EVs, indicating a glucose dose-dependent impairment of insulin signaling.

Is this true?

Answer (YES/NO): NO